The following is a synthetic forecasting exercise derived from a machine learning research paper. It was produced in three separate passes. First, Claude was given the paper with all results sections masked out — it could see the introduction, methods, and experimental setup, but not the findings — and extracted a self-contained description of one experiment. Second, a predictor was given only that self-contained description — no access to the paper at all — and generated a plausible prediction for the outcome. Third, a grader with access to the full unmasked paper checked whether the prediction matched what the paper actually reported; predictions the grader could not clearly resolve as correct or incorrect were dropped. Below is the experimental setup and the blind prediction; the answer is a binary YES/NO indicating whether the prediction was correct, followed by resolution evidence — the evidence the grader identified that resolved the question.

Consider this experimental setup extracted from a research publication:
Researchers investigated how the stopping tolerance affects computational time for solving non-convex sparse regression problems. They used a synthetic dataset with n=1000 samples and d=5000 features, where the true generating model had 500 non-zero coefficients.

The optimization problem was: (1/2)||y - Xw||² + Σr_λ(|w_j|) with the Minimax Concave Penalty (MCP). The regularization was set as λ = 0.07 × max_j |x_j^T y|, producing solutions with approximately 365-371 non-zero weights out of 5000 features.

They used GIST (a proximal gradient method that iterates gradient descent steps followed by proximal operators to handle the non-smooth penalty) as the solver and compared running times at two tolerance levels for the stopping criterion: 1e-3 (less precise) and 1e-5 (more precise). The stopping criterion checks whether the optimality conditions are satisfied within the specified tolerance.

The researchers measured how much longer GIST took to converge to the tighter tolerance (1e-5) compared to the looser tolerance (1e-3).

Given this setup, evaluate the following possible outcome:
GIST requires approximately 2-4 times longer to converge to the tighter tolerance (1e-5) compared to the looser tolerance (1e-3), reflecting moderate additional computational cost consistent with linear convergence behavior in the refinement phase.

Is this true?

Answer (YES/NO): YES